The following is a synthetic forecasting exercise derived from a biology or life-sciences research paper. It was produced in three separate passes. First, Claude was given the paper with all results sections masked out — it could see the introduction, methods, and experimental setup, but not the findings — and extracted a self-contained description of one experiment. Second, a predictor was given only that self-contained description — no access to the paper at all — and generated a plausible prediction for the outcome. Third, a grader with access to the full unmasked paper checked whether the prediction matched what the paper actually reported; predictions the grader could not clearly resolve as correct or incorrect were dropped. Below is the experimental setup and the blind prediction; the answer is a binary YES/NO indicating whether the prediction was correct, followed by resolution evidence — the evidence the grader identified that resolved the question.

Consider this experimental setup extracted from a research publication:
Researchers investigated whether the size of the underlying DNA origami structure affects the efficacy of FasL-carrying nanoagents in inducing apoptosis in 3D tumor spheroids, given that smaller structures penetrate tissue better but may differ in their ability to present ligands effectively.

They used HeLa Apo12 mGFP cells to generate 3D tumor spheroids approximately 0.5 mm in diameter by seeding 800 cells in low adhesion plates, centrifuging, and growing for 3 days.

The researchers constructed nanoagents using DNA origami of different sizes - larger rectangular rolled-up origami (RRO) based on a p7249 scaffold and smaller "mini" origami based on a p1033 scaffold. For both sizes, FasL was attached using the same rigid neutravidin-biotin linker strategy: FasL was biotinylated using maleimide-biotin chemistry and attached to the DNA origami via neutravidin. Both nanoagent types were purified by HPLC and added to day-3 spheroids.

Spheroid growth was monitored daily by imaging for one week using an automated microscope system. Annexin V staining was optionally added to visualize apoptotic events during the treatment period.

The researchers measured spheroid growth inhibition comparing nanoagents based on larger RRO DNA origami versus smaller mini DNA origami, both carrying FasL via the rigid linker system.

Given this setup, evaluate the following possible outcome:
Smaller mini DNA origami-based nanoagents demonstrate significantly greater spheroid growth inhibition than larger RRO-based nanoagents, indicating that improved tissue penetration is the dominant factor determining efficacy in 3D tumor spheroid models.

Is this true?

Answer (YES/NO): NO